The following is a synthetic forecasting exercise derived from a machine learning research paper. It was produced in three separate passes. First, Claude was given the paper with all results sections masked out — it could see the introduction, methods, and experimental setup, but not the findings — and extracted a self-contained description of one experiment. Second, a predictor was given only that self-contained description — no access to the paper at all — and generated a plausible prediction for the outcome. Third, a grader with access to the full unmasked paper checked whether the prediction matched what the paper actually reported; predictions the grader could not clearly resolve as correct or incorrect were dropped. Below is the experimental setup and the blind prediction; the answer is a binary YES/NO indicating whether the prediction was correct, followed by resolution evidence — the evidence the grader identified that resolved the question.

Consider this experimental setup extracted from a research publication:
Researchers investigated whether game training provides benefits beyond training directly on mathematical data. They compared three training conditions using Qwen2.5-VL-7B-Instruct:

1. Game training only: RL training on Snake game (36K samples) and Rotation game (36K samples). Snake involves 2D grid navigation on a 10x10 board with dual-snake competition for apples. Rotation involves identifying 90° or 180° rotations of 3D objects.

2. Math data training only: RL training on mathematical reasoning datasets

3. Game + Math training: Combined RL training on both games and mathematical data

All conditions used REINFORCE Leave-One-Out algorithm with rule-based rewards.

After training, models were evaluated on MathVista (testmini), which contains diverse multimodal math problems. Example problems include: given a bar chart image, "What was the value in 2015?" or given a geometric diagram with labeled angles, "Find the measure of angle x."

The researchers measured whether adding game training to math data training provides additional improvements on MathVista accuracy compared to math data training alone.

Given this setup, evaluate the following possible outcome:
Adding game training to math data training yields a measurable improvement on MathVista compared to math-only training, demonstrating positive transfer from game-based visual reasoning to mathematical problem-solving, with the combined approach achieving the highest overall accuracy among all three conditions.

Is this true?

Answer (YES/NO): YES